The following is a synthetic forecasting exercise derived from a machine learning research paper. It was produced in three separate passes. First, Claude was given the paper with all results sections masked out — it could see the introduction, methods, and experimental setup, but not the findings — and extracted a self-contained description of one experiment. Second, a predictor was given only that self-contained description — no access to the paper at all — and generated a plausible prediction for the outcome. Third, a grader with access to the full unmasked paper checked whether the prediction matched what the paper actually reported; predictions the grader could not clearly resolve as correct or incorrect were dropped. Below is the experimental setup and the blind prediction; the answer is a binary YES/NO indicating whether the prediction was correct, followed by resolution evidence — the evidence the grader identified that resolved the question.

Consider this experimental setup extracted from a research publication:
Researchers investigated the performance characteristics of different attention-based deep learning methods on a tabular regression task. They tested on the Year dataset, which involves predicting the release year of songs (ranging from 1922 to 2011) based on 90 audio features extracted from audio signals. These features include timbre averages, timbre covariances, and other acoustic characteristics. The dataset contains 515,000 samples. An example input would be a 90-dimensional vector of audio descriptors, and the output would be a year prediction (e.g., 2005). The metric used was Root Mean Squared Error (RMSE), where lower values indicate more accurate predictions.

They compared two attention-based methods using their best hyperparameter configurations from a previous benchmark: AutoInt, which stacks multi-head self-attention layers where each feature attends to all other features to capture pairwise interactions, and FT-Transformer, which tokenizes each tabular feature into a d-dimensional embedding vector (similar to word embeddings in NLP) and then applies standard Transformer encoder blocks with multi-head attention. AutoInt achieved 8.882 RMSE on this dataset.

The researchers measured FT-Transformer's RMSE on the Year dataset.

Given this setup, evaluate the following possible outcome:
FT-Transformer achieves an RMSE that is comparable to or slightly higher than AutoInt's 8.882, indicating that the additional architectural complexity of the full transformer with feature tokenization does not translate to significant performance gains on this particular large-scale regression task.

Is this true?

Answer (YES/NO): NO